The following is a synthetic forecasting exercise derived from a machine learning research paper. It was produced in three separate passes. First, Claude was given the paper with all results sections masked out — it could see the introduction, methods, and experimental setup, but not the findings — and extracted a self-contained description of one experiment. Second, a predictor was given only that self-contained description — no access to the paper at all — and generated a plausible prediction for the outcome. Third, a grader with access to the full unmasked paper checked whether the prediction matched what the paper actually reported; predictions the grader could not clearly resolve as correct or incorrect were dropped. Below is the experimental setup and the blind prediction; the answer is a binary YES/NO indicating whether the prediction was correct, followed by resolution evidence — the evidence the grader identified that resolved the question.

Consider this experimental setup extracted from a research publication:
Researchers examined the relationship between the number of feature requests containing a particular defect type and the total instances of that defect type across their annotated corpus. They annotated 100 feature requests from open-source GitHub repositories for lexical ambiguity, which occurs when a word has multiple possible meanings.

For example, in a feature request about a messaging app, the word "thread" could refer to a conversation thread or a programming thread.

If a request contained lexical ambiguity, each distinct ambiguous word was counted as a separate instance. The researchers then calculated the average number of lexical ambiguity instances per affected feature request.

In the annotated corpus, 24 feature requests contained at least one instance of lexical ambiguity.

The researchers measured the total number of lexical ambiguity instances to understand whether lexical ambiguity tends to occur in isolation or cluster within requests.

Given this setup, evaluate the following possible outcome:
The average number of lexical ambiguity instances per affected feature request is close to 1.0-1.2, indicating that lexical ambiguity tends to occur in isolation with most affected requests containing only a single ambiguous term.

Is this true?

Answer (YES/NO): NO